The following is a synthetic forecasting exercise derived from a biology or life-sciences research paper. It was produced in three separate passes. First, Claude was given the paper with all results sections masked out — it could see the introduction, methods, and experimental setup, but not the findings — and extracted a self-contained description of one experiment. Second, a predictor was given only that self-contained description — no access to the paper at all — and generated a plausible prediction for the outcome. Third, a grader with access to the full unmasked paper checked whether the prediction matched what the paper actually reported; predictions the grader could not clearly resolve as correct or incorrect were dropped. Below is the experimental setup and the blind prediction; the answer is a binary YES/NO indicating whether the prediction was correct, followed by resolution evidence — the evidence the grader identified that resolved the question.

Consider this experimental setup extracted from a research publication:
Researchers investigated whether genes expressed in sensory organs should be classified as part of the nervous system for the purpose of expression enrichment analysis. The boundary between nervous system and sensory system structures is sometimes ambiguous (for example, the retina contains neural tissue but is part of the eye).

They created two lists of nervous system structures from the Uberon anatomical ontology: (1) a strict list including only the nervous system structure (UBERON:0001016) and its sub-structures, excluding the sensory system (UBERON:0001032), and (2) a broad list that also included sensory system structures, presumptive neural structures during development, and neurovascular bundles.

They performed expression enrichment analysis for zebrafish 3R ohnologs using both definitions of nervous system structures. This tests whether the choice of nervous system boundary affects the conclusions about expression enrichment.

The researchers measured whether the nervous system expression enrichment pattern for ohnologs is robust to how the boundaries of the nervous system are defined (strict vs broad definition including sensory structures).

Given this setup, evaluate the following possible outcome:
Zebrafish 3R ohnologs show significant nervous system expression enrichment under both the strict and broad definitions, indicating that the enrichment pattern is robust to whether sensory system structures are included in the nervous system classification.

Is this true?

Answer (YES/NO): YES